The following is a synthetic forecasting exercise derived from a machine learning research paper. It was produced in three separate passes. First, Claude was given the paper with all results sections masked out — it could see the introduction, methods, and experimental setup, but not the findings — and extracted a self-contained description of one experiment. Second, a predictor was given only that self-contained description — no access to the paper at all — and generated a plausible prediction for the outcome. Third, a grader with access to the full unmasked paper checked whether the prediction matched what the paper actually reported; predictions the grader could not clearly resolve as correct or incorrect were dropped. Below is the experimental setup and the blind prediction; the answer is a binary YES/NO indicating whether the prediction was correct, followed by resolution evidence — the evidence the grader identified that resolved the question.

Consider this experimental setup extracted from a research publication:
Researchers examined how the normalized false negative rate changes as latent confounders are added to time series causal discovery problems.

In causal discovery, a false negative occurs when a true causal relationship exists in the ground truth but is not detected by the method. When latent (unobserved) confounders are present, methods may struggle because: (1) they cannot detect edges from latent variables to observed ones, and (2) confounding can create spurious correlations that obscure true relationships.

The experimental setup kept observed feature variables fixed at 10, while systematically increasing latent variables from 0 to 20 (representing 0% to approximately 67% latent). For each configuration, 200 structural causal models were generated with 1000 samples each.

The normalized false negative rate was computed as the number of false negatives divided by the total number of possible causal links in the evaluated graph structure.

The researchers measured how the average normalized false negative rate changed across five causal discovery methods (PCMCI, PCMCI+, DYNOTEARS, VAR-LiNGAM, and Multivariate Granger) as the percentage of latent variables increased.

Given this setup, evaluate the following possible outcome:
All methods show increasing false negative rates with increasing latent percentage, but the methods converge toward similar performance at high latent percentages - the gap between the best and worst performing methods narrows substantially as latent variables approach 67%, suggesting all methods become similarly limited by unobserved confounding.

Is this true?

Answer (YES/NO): NO